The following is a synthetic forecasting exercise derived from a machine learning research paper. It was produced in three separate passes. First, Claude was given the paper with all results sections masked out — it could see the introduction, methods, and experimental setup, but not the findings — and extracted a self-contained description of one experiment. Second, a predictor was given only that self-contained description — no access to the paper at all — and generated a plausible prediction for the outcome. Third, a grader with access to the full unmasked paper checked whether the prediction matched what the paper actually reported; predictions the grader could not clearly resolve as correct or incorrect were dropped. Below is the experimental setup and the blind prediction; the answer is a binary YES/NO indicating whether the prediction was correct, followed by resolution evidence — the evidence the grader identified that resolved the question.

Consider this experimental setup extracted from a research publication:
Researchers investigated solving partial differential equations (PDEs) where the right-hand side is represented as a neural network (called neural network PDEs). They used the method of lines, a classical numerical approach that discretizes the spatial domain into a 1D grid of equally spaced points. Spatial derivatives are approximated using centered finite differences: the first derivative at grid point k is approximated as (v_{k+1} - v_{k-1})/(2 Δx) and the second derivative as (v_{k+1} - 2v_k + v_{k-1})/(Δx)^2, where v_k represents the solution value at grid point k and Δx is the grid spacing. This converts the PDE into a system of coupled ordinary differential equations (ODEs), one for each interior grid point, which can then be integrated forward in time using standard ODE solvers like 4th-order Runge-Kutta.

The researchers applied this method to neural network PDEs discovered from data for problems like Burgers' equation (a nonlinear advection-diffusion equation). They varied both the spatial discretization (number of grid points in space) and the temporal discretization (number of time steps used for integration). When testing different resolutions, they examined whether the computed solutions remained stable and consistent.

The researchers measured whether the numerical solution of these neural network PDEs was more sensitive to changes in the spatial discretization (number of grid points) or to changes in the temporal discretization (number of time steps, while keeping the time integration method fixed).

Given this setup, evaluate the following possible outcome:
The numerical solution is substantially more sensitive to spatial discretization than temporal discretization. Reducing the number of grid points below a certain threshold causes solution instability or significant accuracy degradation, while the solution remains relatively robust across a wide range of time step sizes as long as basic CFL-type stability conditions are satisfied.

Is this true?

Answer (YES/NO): YES